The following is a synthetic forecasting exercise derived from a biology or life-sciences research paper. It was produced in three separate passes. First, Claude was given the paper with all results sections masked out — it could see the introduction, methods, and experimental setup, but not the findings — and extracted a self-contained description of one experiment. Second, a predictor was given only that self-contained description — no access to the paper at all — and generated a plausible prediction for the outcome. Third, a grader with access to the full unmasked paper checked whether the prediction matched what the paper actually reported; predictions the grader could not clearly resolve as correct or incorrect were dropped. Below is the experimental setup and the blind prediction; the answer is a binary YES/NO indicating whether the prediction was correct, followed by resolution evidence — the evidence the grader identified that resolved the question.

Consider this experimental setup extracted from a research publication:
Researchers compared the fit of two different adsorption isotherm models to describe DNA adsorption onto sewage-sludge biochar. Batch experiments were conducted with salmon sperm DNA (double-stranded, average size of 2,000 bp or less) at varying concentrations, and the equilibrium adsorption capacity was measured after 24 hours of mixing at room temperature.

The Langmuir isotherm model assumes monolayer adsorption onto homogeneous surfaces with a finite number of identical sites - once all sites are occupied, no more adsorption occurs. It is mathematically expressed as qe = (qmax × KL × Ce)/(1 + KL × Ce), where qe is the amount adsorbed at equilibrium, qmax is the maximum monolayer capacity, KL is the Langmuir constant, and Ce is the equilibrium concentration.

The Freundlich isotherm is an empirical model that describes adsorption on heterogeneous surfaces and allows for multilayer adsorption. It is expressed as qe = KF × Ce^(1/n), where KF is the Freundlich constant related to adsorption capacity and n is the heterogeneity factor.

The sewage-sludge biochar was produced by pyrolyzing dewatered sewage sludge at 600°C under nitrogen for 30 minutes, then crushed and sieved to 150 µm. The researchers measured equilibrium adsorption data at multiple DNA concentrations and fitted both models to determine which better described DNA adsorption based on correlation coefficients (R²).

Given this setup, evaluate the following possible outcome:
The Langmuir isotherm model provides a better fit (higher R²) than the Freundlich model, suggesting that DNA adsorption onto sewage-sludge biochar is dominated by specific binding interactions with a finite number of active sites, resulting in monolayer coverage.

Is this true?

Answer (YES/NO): NO